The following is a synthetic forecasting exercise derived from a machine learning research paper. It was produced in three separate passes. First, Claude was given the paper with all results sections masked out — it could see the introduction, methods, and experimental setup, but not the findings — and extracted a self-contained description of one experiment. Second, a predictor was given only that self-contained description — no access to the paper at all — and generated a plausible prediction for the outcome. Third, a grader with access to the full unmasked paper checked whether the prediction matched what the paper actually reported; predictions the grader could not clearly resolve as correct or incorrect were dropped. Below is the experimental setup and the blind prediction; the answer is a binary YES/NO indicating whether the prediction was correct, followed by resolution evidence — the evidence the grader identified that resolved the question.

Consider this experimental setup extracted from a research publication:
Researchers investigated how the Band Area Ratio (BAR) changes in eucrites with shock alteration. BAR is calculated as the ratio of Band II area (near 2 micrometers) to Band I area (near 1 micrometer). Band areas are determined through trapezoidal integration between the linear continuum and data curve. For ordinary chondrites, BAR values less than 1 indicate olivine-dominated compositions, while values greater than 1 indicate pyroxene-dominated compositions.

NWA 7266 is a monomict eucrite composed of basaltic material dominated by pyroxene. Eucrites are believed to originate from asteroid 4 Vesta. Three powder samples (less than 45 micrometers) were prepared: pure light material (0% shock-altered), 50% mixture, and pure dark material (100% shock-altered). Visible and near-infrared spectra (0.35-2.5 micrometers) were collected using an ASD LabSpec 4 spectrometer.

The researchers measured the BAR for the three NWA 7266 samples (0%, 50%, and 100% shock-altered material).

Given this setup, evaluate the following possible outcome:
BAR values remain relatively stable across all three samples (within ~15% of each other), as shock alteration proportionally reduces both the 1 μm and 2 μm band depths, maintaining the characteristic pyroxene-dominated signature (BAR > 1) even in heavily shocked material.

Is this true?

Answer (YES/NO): NO